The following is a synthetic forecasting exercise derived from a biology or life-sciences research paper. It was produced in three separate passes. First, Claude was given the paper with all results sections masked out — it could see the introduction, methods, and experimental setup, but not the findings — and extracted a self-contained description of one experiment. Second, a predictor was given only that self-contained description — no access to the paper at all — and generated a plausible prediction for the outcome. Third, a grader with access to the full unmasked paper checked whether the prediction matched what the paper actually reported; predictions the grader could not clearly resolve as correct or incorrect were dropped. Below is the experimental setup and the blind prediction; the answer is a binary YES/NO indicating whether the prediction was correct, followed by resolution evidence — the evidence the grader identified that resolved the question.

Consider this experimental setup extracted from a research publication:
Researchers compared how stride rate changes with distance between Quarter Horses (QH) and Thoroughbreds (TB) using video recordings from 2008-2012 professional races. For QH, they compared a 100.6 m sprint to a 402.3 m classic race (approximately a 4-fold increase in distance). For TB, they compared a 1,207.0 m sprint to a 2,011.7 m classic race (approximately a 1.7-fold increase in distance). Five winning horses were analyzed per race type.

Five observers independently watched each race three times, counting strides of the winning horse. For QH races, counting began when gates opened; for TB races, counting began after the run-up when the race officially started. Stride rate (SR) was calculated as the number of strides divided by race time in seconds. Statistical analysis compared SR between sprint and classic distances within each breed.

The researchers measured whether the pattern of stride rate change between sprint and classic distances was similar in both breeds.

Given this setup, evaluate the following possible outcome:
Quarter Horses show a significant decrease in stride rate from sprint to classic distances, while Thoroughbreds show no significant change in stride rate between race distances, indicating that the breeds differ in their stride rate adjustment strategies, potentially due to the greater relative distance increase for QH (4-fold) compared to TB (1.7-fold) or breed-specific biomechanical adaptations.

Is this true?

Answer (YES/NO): NO